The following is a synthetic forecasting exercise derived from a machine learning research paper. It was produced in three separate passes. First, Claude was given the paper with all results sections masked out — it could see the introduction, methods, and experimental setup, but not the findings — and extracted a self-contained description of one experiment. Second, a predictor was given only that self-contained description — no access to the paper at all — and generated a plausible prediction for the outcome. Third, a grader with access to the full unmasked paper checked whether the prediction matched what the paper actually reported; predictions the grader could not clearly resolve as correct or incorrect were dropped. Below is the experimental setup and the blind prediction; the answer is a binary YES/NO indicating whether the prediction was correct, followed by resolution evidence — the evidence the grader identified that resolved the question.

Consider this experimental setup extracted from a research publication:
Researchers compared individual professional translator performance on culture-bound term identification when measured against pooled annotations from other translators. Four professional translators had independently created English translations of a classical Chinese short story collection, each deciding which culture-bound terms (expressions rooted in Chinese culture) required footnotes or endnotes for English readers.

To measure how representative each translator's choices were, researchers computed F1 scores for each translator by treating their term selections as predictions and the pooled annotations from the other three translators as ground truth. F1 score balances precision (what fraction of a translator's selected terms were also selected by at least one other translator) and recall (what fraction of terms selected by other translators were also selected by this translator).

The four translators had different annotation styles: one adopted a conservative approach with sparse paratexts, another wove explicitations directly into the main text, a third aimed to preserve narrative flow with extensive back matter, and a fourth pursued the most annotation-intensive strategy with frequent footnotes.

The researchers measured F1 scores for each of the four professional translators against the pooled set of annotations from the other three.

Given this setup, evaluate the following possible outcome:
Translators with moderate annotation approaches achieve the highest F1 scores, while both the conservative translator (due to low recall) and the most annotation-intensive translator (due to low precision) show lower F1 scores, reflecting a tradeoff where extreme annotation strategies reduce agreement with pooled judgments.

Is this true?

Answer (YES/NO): NO